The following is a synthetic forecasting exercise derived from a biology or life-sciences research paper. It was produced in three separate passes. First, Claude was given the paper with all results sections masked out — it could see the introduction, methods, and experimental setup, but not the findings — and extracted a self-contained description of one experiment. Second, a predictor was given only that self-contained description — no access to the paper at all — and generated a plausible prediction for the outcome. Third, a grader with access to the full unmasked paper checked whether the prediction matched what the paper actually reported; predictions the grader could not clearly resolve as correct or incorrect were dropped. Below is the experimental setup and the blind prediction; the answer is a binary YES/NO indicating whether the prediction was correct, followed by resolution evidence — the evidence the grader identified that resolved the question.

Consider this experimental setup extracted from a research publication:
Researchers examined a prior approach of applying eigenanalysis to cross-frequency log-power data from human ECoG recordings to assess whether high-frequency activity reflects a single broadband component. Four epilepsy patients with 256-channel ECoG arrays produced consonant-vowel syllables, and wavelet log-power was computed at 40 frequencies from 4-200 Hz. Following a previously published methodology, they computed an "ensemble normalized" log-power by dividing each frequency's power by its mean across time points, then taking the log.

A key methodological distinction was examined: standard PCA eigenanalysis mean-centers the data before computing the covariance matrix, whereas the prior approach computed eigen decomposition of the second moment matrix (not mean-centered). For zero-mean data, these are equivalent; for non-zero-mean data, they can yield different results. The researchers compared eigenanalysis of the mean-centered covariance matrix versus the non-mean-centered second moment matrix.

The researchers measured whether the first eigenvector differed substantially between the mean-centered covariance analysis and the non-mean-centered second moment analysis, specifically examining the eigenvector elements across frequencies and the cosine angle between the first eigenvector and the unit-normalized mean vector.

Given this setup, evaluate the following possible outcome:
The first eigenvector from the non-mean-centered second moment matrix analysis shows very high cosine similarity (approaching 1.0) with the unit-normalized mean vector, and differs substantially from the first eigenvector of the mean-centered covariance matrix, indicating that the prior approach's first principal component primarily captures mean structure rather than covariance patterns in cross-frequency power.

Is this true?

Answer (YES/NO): YES